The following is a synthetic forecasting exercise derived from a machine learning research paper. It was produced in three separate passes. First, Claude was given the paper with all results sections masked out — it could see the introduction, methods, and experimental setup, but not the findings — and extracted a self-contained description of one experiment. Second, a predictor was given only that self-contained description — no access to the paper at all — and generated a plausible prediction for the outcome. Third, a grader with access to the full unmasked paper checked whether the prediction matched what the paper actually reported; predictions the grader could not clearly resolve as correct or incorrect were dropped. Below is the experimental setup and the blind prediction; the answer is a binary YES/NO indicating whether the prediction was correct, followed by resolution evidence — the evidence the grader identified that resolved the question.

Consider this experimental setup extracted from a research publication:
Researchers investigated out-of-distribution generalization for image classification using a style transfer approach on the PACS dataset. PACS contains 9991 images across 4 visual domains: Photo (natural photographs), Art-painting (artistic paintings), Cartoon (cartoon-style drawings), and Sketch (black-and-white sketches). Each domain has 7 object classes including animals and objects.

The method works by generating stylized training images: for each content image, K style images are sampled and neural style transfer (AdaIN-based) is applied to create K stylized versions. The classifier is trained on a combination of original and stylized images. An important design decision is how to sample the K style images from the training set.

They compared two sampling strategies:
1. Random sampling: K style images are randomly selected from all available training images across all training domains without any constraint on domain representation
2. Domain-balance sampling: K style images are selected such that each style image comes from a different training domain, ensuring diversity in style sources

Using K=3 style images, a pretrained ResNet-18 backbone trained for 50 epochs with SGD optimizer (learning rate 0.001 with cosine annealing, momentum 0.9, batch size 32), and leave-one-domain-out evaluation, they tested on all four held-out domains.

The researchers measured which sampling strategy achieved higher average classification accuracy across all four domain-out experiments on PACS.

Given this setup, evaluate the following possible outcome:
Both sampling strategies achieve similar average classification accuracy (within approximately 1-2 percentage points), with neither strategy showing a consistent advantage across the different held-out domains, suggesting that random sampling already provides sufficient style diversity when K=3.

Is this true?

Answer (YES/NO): NO